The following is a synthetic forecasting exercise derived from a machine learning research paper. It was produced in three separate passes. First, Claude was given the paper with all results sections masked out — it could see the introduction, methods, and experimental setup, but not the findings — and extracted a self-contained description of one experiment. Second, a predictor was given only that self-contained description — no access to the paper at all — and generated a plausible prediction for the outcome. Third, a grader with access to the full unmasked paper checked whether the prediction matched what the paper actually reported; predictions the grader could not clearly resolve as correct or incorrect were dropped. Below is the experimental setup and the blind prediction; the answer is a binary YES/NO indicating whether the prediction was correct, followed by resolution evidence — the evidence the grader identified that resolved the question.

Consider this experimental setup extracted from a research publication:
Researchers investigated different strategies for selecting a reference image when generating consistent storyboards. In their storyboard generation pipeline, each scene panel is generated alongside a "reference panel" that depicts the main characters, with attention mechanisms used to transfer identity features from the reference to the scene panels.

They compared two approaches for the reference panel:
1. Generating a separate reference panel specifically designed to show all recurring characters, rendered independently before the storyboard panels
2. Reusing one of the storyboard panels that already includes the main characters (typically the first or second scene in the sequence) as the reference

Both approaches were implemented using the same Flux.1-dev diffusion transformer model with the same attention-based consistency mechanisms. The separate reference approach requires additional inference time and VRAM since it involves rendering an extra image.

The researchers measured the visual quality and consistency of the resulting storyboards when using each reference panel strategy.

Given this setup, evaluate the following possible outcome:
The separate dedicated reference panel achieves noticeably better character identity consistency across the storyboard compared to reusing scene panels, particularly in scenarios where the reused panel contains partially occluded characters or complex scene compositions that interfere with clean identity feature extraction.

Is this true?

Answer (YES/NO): NO